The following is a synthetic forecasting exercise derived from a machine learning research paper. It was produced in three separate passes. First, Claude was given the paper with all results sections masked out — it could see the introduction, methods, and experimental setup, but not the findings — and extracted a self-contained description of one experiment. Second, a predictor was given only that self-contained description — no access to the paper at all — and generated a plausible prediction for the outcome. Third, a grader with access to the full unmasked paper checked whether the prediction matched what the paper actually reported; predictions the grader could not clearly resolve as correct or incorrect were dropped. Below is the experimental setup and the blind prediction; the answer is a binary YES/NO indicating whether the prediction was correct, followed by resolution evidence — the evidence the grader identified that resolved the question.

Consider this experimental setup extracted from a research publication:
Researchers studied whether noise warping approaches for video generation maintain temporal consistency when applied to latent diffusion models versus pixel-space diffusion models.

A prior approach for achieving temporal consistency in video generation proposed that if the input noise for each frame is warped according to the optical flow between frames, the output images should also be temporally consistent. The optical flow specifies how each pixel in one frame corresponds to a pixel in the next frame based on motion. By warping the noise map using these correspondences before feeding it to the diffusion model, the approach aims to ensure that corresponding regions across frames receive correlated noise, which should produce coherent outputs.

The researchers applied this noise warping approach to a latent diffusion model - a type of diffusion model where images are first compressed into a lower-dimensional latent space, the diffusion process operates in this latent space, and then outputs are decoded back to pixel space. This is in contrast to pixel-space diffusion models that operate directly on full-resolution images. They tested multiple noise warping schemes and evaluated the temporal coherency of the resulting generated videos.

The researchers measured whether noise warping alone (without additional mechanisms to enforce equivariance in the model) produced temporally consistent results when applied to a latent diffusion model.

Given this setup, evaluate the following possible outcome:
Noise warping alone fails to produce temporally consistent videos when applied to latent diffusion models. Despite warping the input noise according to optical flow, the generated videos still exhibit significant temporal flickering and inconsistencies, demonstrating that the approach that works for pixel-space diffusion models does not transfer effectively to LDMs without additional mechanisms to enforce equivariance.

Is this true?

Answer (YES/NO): YES